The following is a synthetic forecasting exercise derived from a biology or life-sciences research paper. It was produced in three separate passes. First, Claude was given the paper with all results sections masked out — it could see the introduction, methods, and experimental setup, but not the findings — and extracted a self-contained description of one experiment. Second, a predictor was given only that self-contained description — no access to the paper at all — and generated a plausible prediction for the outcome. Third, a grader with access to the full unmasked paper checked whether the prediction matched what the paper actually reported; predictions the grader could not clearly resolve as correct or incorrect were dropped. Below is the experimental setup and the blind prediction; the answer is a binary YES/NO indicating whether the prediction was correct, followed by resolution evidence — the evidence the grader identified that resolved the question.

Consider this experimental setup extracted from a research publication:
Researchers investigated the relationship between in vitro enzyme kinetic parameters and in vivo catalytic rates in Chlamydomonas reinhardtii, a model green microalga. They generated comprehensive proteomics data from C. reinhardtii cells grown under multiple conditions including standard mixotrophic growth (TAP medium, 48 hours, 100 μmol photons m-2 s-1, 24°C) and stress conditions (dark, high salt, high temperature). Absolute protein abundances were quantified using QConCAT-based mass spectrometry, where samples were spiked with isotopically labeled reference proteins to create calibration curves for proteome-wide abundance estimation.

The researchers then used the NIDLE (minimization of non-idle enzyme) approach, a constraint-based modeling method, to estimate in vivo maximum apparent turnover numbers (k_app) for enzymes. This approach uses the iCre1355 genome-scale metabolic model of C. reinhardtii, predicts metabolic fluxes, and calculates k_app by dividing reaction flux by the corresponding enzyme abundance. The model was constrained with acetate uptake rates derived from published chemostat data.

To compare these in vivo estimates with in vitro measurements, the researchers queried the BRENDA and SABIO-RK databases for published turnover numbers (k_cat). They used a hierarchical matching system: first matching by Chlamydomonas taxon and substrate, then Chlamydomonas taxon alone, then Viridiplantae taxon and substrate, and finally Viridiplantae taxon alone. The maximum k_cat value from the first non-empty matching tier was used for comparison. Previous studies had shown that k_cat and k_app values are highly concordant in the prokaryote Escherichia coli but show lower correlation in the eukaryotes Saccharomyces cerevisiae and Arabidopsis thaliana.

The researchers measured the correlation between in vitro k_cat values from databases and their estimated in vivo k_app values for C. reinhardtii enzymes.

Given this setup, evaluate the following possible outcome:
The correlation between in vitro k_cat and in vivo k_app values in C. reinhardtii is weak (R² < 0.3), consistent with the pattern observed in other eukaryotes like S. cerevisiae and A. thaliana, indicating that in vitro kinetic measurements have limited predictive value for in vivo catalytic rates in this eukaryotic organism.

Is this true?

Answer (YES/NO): YES